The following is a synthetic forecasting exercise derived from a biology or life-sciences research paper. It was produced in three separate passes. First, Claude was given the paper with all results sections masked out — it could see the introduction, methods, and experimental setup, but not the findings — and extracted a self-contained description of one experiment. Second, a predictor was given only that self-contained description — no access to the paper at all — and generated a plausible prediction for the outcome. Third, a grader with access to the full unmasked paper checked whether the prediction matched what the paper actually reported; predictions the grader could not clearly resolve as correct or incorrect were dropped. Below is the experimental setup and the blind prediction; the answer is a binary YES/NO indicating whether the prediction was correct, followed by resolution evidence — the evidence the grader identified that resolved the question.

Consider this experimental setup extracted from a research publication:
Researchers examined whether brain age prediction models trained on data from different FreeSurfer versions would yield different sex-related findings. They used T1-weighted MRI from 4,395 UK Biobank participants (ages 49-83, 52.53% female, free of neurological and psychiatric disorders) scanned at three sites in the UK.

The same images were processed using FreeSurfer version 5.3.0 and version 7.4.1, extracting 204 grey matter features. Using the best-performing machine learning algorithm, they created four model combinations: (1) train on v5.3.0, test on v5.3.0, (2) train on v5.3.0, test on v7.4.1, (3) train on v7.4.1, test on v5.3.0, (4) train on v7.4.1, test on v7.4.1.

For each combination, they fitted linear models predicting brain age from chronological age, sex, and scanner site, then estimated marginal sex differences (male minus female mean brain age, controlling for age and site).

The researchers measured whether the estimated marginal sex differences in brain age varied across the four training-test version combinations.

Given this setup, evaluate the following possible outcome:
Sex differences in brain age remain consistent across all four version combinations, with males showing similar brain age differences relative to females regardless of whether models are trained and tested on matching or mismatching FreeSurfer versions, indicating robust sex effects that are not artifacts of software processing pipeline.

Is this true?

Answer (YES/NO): NO